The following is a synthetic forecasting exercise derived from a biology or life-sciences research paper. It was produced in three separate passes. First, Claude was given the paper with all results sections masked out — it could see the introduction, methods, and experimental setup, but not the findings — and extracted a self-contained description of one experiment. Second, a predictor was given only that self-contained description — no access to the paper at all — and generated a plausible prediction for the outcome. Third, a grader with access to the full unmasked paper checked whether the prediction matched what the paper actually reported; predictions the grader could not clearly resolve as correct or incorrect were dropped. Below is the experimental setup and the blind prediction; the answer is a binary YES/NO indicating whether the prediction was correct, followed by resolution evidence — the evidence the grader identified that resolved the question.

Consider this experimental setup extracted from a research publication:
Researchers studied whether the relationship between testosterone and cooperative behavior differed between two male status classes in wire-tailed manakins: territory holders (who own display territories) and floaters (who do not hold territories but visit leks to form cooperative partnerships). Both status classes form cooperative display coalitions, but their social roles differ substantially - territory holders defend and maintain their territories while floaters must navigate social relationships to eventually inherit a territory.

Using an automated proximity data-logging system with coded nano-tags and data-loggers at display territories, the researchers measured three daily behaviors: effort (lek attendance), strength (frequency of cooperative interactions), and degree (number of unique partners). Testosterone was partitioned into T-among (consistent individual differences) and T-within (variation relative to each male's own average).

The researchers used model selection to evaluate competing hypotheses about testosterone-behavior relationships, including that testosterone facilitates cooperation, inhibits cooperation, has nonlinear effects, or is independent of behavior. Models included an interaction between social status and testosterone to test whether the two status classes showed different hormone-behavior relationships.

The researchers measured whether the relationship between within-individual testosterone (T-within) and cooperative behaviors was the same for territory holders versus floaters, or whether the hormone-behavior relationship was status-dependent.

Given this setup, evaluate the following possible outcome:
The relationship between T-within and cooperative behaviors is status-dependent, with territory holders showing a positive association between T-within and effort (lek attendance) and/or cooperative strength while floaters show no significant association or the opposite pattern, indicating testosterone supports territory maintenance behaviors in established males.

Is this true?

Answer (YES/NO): NO